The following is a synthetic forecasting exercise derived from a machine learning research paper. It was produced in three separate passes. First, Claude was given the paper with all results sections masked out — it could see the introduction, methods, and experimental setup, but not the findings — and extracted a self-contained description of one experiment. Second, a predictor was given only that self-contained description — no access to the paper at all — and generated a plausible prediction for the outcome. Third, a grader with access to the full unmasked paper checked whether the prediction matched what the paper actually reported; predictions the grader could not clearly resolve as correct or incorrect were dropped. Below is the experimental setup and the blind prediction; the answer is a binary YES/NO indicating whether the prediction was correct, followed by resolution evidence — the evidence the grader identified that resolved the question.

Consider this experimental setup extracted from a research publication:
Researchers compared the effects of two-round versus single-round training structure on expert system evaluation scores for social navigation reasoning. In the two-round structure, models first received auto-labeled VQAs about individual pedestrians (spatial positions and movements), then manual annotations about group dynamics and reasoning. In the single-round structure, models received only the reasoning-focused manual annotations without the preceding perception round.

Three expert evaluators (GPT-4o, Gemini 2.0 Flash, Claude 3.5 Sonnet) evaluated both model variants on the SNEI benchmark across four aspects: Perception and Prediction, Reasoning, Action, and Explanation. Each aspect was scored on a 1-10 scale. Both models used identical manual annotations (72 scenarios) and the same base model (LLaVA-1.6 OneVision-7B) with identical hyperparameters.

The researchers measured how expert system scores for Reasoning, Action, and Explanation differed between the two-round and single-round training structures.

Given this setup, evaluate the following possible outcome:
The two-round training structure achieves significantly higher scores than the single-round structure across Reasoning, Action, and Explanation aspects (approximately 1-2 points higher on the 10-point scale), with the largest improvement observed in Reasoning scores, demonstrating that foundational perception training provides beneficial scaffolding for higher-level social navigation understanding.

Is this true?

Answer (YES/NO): NO